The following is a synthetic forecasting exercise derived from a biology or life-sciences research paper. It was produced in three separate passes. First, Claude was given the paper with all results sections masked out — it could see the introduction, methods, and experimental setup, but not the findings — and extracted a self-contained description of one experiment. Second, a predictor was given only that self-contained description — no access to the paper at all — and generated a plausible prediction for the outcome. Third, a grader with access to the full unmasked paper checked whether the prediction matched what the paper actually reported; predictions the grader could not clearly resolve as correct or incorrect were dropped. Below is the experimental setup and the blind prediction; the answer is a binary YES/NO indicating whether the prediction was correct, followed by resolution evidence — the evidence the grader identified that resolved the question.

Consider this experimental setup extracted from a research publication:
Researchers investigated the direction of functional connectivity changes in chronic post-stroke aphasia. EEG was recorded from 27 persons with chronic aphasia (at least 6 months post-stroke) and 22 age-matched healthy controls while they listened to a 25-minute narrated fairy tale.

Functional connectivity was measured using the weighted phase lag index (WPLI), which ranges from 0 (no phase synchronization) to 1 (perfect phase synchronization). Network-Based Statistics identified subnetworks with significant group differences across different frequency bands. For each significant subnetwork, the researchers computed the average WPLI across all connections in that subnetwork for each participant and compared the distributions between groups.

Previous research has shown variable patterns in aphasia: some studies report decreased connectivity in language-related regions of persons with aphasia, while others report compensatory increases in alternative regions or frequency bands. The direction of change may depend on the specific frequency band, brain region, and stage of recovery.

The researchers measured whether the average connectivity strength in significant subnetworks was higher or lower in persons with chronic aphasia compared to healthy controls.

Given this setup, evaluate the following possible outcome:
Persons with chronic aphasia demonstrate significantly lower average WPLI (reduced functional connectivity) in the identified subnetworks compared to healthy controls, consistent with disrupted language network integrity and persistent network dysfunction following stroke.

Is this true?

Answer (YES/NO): NO